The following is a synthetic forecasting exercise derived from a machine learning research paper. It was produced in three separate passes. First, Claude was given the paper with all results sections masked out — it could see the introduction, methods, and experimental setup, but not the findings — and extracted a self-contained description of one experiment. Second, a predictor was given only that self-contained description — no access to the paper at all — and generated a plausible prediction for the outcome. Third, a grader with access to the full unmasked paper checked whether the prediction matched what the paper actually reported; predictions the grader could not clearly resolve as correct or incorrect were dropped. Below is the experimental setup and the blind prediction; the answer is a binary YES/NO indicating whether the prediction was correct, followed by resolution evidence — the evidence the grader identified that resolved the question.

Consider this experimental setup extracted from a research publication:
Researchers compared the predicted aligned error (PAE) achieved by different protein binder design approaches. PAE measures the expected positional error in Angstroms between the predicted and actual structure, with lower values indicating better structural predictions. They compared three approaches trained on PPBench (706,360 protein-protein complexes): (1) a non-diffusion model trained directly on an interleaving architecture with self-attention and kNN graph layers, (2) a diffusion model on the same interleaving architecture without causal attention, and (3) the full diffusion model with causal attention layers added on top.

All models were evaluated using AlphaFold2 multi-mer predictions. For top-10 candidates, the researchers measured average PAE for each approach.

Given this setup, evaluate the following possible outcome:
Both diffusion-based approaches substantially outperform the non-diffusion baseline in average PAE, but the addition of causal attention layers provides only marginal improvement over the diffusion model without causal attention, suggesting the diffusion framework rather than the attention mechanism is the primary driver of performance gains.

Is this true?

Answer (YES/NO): NO